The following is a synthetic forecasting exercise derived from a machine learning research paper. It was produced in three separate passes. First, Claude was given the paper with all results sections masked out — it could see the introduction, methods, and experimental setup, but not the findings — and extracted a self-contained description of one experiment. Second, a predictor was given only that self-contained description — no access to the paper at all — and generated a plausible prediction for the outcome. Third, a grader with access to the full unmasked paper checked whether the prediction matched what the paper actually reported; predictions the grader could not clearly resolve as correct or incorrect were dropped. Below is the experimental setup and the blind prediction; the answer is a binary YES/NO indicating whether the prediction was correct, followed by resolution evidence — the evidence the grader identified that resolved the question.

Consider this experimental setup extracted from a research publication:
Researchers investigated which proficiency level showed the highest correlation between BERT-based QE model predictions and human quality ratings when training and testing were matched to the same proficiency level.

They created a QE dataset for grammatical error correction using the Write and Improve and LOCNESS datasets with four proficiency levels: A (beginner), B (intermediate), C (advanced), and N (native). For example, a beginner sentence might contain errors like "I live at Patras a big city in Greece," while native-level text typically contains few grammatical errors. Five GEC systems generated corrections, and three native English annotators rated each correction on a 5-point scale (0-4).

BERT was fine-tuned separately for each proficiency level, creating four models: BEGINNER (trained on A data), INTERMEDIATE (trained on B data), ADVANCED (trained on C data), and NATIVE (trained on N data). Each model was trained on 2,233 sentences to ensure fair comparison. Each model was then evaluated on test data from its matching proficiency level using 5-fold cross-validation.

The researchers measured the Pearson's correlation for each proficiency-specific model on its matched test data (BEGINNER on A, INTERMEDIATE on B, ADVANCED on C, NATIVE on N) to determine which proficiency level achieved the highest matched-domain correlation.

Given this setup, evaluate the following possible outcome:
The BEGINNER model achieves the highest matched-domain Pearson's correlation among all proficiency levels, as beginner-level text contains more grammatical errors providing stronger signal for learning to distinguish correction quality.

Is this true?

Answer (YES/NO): YES